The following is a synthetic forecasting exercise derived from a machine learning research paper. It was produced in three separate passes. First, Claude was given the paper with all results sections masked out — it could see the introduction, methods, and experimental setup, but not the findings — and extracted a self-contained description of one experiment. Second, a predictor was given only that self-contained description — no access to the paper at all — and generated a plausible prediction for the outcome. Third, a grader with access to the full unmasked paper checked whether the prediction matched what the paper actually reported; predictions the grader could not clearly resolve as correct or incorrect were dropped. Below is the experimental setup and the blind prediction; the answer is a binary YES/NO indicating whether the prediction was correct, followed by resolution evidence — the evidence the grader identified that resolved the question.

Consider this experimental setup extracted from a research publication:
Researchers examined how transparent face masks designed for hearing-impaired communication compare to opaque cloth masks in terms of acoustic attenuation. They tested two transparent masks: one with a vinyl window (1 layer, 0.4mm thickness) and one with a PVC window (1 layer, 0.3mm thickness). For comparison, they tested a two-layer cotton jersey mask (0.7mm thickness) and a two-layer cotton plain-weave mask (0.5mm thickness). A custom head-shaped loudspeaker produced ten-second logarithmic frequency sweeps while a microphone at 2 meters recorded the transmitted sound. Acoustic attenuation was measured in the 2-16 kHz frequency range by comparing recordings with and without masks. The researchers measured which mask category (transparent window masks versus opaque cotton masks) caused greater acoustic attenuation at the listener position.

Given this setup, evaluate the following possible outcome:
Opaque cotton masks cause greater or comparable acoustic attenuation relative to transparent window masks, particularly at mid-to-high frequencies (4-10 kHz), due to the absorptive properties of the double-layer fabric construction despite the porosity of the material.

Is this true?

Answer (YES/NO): NO